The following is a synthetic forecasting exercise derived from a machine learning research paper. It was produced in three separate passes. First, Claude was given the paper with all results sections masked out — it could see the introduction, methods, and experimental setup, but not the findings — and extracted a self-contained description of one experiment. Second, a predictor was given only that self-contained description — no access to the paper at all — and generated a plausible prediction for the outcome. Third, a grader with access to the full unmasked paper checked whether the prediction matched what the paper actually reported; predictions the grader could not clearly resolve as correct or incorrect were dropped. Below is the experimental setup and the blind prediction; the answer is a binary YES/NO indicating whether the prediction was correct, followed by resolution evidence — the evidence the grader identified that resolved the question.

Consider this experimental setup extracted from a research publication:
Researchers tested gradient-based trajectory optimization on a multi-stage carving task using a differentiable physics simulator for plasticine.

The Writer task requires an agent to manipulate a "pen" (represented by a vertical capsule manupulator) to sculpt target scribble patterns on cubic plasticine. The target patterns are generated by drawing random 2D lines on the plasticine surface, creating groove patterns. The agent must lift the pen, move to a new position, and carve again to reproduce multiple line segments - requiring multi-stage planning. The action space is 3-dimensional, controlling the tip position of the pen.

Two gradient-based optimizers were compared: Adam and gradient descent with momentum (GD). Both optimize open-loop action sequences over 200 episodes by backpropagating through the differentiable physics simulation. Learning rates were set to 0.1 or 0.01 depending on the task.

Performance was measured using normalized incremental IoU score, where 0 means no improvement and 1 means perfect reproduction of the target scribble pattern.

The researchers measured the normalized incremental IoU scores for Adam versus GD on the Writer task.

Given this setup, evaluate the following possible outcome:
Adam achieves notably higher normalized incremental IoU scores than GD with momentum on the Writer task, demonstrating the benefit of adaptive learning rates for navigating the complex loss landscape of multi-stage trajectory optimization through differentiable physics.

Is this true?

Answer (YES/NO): NO